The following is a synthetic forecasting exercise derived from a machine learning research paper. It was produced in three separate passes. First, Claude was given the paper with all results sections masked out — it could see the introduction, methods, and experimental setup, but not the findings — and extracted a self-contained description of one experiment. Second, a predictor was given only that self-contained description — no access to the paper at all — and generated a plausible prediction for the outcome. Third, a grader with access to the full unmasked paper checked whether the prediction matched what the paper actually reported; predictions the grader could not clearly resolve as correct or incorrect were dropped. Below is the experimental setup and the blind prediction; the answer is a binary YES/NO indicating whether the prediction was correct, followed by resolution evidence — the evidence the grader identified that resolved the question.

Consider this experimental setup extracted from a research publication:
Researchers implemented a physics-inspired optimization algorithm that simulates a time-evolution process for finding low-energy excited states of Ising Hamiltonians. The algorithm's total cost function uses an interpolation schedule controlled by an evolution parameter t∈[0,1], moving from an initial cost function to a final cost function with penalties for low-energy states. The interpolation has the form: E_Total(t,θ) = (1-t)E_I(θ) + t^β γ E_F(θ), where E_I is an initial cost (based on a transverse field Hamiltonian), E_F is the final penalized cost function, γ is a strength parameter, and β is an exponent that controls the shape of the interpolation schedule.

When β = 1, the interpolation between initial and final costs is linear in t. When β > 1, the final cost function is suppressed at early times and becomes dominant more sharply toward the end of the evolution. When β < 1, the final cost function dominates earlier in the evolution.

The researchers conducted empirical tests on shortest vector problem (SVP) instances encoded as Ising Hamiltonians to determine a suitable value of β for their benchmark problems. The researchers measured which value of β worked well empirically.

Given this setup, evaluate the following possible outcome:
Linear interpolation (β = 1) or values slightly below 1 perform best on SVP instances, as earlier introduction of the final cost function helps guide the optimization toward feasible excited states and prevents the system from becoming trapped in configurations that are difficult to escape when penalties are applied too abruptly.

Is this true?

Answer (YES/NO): NO